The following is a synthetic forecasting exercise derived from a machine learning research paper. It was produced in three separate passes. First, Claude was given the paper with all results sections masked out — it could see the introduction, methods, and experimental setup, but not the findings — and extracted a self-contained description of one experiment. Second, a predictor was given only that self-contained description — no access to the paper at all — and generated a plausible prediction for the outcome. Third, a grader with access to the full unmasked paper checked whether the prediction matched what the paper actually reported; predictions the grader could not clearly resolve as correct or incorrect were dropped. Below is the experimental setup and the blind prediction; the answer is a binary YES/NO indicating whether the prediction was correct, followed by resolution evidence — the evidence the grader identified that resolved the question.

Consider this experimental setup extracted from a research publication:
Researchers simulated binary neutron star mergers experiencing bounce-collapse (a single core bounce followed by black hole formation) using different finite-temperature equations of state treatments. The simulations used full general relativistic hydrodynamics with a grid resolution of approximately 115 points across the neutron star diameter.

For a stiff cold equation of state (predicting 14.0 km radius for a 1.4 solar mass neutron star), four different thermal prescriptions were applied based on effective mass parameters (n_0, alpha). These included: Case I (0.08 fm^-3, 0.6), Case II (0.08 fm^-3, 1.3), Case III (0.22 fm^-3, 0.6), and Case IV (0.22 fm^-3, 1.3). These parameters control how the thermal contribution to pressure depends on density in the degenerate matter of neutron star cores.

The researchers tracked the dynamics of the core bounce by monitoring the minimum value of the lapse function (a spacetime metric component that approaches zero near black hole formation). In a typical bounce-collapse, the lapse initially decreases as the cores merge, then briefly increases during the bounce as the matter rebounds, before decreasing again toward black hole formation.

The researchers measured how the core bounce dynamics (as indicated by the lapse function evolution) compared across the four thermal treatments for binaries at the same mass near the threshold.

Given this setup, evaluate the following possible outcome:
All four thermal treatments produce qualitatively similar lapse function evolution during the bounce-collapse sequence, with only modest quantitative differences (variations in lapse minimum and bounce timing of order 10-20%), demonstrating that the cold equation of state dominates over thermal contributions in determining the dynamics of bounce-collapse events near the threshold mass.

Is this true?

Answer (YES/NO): NO